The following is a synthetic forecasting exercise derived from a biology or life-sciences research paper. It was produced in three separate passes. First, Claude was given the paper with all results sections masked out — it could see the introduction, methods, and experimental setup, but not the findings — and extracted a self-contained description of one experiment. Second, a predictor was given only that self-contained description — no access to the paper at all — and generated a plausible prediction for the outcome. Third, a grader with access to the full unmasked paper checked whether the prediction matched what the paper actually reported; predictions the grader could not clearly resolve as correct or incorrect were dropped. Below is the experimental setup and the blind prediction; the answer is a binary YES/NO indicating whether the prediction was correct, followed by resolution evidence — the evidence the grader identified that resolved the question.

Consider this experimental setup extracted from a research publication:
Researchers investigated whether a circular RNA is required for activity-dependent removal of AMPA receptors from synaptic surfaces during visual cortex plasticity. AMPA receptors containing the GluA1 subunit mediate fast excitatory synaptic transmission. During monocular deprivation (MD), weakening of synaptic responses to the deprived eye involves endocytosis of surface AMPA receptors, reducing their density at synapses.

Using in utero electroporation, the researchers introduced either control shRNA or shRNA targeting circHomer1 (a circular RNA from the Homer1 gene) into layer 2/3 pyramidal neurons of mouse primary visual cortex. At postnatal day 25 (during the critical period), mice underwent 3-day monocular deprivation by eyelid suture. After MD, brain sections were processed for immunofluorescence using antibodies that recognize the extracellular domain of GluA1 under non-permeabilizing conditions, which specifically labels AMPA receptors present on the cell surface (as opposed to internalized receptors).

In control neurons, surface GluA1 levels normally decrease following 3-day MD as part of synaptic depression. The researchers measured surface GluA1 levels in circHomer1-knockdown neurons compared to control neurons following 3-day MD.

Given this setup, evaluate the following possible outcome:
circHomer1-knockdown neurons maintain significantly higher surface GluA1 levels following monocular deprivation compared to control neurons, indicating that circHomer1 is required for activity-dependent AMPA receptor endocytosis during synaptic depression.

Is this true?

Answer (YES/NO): YES